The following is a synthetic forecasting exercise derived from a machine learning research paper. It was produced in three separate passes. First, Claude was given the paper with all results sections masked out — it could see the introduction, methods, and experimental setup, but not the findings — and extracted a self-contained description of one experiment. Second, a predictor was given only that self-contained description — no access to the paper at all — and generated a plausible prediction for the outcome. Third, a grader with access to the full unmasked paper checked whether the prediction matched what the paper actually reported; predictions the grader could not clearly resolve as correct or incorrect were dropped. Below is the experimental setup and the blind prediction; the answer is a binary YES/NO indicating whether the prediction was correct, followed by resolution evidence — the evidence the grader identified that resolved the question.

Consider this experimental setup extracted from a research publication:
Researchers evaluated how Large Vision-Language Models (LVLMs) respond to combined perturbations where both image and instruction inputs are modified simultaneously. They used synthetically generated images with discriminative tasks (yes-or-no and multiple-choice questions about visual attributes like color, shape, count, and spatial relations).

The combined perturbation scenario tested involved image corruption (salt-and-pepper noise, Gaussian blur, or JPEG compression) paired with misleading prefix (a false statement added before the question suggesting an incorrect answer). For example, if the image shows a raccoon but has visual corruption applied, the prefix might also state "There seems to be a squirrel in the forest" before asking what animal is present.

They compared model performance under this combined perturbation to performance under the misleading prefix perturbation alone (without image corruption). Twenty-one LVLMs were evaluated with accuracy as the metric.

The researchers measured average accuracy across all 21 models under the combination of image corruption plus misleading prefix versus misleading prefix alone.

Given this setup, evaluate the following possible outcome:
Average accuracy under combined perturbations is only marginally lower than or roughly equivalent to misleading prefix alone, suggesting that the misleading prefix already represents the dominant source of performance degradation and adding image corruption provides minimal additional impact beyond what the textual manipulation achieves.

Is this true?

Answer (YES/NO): YES